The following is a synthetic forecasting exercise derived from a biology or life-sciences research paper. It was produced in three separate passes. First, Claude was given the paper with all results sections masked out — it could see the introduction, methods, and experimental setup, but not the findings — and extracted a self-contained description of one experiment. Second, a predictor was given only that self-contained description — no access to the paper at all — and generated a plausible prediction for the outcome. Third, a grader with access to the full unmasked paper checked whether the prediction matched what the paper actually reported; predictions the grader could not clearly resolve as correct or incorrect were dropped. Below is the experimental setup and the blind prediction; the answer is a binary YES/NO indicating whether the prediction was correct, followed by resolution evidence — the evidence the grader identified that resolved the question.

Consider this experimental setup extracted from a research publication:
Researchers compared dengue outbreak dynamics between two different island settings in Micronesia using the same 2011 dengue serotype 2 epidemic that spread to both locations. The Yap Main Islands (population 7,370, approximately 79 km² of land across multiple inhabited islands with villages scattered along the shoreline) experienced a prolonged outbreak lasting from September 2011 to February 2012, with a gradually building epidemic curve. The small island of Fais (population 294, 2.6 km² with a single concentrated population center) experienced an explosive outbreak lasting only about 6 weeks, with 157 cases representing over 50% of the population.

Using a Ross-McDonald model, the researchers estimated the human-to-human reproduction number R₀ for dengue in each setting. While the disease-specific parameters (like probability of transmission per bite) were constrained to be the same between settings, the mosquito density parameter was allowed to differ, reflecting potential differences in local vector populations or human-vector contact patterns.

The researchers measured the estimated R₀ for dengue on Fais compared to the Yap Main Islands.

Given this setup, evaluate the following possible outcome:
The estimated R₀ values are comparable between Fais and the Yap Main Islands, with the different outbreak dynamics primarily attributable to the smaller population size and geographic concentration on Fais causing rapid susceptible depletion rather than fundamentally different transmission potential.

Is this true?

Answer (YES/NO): NO